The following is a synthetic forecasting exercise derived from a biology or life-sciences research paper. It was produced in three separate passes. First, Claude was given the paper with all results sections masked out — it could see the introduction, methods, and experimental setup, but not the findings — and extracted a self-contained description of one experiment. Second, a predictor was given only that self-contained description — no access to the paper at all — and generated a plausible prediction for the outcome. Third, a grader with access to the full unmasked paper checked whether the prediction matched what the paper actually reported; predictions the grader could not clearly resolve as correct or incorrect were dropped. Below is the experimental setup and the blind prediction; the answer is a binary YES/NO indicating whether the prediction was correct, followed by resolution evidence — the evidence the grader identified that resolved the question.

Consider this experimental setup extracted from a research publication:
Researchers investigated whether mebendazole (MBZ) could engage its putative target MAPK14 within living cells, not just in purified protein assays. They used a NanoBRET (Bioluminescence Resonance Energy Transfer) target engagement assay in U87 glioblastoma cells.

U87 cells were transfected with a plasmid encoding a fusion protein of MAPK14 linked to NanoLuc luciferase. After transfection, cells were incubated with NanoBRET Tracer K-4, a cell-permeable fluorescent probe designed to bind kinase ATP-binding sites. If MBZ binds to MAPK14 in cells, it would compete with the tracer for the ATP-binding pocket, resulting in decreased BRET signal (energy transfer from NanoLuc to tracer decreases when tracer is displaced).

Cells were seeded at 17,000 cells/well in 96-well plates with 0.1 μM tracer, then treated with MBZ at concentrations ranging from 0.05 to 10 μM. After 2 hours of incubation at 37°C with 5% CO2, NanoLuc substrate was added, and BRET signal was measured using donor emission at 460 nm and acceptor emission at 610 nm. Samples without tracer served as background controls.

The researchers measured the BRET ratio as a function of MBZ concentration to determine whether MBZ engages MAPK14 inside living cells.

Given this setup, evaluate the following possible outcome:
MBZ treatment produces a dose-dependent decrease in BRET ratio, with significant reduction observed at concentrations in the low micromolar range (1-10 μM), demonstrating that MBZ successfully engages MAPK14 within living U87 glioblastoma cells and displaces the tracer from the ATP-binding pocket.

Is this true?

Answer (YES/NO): YES